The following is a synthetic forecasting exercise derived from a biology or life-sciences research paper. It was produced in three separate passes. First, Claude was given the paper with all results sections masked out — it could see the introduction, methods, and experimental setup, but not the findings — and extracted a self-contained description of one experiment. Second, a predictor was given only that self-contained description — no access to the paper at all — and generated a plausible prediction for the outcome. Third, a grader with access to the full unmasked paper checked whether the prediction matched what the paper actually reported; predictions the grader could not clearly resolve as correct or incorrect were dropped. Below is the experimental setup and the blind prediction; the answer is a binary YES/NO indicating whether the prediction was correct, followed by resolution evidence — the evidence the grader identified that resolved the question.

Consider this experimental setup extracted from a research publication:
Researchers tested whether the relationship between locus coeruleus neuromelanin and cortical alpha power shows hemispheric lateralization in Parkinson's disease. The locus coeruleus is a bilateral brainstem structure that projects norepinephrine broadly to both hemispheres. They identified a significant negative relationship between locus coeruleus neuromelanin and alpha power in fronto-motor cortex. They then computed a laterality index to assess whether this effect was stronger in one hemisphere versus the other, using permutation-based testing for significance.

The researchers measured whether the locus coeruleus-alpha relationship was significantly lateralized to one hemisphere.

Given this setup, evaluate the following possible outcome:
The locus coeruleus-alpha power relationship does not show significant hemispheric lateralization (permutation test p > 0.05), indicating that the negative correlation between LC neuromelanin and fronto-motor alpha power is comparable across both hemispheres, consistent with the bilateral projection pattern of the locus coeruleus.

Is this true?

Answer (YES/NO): YES